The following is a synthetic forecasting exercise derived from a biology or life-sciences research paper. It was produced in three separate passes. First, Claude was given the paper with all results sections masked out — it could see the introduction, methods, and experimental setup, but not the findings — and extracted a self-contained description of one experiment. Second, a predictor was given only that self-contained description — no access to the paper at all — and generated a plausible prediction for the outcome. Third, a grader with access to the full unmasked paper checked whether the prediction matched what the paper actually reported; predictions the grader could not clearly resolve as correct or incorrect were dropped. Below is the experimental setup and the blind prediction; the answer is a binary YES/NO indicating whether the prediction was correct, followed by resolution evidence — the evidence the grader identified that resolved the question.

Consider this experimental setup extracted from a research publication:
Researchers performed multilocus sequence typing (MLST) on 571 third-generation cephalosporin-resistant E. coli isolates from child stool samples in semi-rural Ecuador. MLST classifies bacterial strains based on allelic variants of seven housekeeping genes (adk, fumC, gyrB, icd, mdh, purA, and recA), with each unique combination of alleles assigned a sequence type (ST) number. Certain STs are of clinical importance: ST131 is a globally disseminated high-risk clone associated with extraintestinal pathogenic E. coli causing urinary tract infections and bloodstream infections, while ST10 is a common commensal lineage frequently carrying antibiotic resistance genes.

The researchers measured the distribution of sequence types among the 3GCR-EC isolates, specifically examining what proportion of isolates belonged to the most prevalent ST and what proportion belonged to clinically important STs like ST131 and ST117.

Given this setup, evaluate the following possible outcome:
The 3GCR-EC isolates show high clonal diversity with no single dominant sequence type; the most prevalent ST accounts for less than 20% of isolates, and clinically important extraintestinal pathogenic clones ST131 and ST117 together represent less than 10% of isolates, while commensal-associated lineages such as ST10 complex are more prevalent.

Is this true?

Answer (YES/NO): YES